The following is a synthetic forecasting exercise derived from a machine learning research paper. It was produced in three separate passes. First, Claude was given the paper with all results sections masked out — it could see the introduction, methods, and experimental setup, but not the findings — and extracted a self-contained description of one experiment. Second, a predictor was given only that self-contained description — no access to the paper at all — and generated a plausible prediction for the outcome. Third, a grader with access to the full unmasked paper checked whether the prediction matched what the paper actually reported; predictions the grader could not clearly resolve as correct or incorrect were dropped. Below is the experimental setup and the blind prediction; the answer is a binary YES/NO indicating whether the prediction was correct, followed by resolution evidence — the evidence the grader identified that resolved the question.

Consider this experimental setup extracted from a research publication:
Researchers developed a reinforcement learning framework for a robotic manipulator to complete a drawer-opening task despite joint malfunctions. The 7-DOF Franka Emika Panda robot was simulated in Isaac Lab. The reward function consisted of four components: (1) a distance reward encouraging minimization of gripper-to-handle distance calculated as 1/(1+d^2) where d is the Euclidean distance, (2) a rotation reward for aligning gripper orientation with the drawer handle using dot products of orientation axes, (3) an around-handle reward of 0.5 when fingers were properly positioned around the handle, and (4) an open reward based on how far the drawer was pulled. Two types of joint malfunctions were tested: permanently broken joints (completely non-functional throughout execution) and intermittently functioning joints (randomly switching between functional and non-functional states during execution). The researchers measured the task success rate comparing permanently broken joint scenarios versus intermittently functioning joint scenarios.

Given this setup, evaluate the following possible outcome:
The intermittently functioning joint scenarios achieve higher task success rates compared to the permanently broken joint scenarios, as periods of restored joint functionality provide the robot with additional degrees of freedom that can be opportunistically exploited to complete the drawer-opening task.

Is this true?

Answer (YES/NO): NO